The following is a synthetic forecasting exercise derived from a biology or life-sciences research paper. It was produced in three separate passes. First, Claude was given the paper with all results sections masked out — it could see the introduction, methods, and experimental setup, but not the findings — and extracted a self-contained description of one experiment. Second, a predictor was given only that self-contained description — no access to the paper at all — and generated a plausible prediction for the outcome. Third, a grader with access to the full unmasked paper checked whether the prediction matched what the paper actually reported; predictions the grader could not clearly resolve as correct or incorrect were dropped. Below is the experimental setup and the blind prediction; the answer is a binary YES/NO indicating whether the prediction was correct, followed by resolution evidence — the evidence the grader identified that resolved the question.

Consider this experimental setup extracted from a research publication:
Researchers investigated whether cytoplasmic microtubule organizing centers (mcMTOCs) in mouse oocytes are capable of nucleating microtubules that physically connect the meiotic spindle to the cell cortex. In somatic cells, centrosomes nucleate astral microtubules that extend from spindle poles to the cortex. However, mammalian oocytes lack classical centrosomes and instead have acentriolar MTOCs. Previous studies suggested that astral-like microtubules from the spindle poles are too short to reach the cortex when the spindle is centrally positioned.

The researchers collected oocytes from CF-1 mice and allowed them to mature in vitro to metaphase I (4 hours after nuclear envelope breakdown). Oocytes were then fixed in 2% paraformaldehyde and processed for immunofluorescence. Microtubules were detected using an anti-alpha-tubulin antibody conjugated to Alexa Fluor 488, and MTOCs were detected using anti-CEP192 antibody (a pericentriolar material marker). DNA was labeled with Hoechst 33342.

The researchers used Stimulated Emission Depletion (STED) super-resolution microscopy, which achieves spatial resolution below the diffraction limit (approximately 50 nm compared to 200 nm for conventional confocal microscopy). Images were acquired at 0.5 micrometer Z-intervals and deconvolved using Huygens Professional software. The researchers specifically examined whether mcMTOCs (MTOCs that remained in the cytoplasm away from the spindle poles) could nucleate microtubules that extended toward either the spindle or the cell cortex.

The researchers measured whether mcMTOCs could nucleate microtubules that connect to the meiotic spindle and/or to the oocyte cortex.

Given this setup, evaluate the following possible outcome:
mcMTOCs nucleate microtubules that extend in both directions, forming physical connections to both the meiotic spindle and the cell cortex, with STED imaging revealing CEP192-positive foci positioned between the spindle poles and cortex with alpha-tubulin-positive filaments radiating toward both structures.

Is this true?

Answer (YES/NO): YES